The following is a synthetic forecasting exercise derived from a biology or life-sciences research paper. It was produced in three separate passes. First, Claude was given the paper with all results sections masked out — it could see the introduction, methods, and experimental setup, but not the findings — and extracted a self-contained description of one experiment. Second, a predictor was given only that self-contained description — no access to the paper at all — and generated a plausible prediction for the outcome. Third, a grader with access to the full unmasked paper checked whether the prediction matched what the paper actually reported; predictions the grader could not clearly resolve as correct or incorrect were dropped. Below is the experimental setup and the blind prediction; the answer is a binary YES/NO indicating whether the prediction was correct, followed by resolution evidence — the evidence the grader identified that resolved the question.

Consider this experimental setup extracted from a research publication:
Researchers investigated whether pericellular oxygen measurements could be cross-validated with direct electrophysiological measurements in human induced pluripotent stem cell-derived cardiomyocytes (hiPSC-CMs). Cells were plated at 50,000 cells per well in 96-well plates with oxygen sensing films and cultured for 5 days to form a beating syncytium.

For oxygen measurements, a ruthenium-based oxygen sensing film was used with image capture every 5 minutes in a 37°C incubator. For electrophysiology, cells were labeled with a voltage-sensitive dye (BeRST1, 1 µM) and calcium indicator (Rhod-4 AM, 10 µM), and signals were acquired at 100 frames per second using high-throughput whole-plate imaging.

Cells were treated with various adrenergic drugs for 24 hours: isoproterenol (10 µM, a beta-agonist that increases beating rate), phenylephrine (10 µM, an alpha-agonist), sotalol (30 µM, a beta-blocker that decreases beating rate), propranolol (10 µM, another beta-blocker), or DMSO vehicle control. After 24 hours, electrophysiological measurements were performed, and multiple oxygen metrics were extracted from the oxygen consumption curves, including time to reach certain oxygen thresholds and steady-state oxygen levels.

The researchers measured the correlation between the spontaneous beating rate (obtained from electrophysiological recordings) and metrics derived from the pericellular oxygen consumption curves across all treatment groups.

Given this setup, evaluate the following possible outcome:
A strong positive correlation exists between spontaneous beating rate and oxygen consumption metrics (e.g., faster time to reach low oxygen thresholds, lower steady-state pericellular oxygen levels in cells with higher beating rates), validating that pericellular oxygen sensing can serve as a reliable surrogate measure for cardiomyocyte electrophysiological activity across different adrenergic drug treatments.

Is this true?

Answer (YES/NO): YES